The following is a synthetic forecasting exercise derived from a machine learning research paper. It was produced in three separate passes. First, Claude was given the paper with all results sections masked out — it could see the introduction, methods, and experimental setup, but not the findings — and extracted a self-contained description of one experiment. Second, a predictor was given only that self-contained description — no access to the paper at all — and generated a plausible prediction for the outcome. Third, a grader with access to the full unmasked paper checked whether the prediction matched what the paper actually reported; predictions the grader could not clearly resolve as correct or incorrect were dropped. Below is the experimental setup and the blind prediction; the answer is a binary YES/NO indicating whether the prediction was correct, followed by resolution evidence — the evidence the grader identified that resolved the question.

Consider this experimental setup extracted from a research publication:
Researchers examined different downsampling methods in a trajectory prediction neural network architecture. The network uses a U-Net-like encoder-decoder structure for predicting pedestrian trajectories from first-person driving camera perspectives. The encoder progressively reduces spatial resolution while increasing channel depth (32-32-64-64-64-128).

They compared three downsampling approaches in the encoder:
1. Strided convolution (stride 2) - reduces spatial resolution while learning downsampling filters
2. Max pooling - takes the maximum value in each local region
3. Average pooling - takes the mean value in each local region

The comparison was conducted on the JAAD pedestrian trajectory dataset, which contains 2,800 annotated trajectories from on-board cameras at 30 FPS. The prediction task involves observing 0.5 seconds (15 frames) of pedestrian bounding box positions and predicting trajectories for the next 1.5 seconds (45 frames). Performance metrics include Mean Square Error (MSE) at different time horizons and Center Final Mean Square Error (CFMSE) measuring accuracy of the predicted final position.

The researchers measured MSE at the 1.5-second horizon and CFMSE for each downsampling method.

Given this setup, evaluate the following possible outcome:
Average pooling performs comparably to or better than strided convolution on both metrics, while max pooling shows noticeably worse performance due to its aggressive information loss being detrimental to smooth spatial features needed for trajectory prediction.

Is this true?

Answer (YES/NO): NO